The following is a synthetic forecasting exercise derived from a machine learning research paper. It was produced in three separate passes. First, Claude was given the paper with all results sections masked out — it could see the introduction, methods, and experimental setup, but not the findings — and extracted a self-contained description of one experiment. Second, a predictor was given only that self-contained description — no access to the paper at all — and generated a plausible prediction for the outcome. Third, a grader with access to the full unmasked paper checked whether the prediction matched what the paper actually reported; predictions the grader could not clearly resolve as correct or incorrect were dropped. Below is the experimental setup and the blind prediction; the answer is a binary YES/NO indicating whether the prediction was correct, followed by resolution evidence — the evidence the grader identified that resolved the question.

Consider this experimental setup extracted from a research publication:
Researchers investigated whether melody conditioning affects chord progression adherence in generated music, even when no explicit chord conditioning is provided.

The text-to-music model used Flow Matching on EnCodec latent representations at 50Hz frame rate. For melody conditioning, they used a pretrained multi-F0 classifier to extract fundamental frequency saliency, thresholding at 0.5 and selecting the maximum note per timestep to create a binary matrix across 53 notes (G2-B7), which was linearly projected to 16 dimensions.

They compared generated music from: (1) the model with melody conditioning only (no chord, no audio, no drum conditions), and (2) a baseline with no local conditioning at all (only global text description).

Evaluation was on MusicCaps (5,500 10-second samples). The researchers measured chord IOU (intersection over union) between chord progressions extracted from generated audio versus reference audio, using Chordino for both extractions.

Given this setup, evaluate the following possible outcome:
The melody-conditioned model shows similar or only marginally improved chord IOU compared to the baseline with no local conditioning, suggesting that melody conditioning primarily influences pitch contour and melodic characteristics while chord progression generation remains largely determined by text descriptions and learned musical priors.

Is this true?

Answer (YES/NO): NO